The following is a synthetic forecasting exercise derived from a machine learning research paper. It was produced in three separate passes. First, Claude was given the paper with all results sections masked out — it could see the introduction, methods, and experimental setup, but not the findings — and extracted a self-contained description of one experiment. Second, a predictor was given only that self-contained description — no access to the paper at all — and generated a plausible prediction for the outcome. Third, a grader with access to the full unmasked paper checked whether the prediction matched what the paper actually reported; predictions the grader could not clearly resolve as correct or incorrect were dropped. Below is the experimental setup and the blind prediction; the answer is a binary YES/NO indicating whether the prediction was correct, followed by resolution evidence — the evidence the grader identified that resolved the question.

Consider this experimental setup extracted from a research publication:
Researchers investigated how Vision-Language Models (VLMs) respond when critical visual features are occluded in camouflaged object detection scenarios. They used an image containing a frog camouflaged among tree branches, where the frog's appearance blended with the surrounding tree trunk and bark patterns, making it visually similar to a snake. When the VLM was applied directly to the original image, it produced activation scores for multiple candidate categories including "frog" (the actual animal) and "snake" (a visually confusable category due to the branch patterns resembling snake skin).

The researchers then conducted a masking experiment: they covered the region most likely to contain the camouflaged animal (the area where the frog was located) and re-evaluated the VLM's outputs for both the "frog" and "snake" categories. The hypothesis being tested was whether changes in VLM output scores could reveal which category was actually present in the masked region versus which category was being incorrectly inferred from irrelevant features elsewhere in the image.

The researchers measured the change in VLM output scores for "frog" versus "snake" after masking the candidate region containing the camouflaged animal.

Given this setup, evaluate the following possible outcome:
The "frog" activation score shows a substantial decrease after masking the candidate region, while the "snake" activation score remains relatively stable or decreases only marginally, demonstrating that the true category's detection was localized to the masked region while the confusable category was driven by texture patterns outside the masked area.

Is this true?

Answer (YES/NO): YES